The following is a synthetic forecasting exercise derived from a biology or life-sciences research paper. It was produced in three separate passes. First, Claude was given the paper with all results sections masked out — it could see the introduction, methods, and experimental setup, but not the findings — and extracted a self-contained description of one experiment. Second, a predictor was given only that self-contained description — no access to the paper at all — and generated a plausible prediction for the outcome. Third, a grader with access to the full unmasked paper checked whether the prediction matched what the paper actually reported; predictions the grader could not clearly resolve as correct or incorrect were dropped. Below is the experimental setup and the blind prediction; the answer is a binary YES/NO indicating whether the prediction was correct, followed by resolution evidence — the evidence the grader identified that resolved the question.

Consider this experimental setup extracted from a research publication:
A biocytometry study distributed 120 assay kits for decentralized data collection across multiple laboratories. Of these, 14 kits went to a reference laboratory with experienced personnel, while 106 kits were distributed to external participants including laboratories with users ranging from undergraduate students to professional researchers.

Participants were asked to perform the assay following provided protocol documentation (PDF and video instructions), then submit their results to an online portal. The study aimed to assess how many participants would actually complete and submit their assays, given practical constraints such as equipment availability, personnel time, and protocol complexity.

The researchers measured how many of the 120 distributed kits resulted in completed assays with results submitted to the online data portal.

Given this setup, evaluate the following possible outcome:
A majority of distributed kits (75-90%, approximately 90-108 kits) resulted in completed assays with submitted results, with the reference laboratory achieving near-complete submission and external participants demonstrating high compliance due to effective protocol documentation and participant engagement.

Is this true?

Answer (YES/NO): NO